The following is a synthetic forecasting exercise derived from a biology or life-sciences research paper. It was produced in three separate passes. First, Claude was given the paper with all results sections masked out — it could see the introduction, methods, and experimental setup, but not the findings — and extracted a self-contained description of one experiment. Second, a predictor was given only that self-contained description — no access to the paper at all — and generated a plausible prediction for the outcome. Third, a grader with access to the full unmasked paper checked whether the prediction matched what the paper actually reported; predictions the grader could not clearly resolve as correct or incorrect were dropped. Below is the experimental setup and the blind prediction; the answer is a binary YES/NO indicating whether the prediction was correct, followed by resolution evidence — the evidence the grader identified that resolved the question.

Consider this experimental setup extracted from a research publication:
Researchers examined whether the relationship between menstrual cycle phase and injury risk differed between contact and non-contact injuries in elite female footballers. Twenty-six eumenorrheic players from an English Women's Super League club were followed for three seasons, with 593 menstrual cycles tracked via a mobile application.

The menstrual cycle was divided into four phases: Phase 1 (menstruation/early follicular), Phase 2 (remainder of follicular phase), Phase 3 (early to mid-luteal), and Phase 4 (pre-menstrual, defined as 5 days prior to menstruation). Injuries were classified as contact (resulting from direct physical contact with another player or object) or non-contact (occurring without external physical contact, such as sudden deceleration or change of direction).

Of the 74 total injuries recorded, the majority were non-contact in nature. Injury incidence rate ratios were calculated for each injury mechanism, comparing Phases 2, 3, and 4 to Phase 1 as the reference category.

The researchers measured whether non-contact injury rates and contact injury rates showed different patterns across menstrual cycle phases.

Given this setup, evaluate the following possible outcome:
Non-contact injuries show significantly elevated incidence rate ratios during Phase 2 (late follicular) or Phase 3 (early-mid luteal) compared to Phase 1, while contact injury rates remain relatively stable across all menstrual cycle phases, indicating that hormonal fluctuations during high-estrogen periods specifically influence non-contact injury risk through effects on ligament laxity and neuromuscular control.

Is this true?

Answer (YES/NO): NO